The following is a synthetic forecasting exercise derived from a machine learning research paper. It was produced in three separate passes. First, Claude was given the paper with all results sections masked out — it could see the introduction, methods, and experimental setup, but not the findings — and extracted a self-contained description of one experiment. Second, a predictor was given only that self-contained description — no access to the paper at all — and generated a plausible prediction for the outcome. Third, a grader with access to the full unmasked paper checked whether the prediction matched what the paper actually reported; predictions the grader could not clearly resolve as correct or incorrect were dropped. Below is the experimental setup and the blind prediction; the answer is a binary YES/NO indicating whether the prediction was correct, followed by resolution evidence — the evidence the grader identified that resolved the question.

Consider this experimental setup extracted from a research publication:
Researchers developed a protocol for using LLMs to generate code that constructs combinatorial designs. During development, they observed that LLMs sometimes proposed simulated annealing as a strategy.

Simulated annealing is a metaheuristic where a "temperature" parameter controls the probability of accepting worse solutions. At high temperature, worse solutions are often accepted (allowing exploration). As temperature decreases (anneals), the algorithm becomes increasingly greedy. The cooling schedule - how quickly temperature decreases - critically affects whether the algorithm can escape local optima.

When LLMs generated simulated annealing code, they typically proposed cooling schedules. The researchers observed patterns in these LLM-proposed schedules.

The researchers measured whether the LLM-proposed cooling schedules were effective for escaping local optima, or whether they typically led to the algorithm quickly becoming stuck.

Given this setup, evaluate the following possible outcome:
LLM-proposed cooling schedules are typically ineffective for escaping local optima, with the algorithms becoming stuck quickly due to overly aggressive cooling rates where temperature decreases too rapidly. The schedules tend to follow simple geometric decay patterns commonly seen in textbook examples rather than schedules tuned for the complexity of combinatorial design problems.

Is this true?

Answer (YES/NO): YES